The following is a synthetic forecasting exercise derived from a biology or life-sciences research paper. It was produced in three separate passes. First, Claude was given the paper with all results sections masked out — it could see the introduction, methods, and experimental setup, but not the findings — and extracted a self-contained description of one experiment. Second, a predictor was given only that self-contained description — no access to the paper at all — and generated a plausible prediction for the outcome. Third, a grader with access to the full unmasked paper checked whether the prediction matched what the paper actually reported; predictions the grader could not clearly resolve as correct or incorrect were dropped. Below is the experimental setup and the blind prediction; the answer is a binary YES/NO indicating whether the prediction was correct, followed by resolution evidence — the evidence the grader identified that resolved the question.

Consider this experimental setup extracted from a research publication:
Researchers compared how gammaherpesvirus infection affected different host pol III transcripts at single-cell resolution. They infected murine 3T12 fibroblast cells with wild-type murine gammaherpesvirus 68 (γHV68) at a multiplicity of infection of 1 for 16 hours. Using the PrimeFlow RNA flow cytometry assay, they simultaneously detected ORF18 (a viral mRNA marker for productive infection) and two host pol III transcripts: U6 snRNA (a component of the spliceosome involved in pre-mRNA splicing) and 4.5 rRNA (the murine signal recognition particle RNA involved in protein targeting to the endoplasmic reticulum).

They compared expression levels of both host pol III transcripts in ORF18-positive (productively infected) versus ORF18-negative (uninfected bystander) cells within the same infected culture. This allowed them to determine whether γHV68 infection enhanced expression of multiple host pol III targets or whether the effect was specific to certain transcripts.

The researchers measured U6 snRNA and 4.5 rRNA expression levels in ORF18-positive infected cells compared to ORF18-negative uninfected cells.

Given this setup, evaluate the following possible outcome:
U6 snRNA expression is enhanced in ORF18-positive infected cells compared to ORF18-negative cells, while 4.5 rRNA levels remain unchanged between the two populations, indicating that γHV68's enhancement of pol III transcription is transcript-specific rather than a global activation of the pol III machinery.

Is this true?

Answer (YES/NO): NO